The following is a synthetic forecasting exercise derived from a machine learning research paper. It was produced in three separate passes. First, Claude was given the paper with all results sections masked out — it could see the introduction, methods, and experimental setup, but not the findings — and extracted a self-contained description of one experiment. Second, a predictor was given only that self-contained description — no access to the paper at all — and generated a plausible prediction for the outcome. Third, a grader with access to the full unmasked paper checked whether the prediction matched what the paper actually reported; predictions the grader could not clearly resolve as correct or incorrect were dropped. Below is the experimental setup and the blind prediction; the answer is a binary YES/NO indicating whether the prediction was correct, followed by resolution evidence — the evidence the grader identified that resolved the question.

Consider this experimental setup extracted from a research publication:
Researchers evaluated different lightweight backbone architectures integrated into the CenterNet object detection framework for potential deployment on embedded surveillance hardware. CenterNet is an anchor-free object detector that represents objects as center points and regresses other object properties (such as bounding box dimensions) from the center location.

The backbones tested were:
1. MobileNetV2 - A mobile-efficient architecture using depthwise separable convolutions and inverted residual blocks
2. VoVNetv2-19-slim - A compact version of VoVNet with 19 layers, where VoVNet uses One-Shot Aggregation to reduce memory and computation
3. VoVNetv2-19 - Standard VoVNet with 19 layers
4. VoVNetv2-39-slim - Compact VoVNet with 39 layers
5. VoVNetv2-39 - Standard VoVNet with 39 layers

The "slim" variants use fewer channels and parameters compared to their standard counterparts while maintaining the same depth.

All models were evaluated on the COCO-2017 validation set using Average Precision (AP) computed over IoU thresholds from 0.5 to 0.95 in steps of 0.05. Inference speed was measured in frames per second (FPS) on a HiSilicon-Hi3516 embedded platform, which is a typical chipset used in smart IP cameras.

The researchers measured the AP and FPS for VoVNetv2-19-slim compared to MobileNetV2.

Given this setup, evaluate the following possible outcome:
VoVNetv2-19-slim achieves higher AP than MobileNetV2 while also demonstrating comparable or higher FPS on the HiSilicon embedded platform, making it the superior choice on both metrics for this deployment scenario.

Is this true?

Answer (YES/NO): YES